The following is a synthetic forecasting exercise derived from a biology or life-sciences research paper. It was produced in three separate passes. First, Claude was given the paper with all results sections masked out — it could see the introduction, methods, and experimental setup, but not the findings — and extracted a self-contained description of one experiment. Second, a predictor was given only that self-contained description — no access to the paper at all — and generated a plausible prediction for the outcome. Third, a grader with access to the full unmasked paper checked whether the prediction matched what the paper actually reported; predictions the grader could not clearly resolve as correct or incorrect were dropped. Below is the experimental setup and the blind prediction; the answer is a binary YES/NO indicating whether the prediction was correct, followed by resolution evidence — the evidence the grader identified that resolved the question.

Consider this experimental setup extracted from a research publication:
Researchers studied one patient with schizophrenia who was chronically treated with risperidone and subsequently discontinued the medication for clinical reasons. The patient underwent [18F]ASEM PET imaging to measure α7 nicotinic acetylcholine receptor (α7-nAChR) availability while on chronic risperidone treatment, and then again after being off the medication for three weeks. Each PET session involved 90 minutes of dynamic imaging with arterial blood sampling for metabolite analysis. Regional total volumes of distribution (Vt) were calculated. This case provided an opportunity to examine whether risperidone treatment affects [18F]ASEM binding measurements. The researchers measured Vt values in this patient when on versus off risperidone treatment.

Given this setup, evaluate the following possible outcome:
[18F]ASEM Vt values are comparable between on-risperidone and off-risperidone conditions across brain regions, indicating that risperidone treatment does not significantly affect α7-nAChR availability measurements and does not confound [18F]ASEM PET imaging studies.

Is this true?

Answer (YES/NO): YES